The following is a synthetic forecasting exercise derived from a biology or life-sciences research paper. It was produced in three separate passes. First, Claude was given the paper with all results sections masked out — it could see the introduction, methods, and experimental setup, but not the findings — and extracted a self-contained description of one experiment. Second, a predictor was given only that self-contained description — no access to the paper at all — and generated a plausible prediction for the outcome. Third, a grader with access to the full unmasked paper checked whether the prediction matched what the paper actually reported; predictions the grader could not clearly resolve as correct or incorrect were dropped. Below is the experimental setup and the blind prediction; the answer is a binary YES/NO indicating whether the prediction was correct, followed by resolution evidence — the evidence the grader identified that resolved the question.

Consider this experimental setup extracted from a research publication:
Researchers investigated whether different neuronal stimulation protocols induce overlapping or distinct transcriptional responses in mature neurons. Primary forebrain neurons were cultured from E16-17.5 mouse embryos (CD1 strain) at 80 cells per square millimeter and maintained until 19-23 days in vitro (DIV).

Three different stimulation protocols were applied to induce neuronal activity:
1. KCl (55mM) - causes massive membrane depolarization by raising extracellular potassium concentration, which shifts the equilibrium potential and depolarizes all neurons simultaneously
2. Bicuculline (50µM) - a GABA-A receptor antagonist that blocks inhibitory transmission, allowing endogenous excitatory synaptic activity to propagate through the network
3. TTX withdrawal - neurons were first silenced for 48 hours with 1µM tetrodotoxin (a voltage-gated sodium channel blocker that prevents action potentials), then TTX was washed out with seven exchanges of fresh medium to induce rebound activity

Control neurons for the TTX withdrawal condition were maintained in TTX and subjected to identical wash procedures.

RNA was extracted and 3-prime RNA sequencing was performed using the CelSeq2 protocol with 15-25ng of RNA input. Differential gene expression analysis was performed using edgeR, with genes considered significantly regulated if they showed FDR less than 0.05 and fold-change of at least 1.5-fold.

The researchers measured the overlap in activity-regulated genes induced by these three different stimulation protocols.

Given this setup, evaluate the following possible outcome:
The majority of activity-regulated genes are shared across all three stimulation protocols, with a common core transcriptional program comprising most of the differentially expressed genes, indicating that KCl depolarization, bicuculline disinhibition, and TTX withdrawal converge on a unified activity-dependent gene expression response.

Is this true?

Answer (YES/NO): NO